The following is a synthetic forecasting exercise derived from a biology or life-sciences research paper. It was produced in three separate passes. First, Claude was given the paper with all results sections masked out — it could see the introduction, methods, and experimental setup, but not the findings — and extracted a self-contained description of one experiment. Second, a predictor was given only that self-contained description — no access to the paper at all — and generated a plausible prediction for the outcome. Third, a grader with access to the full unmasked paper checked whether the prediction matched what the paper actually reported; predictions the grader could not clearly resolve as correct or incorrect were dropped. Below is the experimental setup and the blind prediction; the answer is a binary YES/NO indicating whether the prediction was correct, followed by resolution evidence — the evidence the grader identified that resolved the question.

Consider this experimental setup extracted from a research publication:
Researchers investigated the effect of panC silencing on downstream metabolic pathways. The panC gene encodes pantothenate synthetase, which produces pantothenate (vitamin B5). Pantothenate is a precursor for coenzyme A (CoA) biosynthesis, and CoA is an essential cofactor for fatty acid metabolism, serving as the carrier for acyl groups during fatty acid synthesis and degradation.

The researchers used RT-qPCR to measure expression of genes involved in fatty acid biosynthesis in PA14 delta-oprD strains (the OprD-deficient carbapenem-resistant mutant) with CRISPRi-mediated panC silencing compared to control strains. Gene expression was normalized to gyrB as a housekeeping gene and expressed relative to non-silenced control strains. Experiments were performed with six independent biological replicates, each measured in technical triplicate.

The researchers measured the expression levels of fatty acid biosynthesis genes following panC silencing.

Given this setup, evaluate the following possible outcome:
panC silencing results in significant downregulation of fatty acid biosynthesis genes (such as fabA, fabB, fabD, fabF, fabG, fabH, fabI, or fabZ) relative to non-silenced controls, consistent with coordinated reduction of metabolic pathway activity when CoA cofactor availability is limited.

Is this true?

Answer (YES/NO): YES